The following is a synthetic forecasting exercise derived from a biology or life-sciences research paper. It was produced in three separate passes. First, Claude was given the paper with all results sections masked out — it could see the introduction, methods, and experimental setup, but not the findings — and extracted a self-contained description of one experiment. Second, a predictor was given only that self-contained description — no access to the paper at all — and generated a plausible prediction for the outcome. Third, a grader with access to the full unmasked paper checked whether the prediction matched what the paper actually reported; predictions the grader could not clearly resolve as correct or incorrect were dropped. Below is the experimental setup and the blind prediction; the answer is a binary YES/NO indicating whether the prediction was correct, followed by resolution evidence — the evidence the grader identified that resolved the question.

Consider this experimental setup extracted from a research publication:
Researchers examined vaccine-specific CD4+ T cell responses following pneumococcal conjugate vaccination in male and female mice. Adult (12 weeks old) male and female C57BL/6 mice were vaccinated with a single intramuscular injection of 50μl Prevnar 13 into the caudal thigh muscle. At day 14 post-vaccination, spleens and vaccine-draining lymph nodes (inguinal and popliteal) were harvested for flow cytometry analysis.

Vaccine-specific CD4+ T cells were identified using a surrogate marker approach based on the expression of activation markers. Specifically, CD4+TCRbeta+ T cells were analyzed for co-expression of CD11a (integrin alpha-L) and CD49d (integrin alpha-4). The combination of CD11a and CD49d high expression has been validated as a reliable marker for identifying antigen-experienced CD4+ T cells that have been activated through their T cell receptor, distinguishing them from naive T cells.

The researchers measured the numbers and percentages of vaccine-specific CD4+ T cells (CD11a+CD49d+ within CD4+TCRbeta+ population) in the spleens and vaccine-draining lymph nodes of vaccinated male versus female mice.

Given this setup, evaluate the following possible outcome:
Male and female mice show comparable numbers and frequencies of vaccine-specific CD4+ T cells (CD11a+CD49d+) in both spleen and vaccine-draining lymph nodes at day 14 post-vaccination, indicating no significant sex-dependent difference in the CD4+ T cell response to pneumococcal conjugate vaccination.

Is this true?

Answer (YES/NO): NO